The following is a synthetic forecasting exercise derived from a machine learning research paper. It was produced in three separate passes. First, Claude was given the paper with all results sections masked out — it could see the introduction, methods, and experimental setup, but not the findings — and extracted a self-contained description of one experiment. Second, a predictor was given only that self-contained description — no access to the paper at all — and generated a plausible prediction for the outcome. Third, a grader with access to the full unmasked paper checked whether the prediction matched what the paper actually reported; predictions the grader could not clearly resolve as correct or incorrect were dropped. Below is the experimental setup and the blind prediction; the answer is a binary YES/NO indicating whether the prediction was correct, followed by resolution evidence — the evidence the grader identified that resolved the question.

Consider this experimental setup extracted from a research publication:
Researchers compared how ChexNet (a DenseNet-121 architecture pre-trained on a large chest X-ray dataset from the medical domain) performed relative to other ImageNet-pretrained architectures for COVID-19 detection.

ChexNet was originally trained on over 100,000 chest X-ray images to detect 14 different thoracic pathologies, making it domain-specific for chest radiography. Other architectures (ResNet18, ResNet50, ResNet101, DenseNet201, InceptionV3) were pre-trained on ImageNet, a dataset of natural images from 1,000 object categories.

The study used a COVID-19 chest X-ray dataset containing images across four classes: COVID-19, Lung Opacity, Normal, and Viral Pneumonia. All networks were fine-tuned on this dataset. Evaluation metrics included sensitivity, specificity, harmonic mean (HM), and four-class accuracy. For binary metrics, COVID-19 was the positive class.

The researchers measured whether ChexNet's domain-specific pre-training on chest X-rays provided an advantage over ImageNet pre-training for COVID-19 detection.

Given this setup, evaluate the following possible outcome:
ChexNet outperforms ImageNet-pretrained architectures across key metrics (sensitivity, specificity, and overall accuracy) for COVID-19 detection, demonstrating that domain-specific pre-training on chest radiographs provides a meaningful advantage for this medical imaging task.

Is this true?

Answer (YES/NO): NO